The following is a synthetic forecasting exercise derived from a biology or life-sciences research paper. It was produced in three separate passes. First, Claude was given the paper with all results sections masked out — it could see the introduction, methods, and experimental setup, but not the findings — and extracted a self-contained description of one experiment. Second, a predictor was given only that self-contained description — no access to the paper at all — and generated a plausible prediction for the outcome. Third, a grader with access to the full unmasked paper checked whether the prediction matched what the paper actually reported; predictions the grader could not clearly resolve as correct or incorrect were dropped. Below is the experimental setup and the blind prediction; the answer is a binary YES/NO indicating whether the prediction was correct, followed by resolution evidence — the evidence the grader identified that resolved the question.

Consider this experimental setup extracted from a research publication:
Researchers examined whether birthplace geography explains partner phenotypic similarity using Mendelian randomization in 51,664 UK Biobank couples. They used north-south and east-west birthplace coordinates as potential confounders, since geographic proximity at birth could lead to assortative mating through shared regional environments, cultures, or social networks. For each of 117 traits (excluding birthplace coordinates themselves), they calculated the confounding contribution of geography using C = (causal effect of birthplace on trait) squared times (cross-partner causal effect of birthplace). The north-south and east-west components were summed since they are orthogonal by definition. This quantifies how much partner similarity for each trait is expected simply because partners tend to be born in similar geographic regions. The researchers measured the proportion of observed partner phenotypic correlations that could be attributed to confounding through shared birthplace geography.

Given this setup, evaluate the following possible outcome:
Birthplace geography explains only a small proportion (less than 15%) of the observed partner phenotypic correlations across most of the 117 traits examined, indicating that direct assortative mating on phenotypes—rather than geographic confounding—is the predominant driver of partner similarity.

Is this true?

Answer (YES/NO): YES